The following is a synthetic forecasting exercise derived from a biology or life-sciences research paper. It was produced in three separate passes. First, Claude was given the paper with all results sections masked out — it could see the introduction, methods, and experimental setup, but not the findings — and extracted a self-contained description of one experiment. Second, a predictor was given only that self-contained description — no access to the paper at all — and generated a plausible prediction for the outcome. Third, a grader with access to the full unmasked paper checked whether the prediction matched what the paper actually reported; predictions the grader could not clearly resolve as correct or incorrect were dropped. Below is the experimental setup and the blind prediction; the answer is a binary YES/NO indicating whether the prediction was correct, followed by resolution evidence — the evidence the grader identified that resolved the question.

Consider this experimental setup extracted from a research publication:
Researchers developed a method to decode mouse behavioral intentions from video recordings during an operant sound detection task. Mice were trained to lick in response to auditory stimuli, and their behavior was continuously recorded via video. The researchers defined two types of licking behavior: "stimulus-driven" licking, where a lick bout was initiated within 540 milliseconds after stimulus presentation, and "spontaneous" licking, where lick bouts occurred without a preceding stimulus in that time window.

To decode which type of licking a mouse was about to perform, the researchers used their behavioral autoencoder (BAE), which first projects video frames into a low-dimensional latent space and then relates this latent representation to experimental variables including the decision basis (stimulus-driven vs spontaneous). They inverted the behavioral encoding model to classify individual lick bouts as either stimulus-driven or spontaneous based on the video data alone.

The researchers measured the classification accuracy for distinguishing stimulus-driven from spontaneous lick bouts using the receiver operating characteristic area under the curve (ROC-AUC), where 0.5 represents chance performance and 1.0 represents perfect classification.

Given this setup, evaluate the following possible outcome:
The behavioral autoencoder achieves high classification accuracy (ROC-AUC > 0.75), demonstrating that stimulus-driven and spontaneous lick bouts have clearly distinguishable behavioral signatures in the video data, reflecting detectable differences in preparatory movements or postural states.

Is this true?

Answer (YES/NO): YES